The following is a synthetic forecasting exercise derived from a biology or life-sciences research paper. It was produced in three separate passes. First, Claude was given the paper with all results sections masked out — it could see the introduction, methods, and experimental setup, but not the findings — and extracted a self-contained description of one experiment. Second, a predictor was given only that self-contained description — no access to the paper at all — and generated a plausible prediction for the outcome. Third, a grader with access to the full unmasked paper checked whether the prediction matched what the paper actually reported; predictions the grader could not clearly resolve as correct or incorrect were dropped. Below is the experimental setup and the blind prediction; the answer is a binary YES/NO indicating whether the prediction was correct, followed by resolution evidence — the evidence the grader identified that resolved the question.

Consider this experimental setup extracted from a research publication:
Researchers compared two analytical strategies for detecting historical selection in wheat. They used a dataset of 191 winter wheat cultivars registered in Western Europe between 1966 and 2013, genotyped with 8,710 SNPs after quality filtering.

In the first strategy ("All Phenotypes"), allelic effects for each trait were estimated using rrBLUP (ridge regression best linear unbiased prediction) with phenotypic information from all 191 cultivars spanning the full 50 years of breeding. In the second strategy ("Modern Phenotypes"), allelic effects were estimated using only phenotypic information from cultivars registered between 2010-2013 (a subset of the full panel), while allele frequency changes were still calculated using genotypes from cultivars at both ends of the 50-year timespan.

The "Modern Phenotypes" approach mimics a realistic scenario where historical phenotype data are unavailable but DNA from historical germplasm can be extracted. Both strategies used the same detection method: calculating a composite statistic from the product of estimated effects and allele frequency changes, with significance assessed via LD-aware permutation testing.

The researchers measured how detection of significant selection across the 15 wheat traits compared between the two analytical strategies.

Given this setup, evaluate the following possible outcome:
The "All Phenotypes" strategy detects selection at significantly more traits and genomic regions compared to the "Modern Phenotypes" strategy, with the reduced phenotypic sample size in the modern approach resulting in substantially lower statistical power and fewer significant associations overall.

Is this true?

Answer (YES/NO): NO